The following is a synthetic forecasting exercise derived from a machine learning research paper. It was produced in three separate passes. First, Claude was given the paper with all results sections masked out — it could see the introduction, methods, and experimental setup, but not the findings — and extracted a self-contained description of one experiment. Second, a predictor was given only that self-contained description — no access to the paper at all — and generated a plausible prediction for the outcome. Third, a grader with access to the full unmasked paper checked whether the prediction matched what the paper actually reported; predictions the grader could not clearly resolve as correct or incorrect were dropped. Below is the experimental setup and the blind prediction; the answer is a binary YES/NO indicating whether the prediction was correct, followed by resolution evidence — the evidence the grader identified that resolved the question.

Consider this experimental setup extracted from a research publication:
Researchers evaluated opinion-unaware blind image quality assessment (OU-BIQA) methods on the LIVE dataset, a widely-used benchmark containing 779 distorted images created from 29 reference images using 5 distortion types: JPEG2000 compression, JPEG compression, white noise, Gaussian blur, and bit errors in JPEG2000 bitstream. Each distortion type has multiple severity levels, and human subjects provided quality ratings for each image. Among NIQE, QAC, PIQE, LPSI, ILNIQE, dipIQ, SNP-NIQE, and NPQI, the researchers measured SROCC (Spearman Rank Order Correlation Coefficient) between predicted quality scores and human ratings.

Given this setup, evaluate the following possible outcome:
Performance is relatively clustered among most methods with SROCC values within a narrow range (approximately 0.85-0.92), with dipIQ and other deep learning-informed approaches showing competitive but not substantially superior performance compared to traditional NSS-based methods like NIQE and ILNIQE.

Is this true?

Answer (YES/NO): NO